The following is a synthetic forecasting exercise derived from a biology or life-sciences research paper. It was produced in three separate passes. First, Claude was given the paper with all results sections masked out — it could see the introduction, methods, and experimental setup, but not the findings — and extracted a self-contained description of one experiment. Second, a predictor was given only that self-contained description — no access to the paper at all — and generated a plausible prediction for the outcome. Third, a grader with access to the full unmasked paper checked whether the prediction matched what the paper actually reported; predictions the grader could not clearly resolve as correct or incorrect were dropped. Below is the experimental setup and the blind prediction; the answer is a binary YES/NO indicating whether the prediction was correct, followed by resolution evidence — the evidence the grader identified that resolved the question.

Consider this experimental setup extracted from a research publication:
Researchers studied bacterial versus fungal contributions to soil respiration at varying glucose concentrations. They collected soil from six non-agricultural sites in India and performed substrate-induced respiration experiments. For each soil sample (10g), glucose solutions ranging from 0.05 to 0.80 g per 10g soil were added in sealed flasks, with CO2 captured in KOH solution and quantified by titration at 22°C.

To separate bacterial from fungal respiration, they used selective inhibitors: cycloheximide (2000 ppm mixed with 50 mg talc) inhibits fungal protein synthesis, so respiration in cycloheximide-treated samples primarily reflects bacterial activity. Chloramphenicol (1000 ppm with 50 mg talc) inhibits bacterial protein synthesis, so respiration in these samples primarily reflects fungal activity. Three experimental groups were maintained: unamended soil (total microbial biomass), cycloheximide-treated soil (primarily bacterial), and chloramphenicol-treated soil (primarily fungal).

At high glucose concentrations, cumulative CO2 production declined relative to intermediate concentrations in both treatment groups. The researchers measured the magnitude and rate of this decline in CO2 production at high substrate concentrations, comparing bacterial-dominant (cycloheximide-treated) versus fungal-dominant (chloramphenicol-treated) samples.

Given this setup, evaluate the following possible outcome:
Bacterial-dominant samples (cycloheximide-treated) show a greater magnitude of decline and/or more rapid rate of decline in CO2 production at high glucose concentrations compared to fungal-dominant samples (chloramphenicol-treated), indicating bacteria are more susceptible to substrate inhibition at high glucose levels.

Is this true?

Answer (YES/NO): YES